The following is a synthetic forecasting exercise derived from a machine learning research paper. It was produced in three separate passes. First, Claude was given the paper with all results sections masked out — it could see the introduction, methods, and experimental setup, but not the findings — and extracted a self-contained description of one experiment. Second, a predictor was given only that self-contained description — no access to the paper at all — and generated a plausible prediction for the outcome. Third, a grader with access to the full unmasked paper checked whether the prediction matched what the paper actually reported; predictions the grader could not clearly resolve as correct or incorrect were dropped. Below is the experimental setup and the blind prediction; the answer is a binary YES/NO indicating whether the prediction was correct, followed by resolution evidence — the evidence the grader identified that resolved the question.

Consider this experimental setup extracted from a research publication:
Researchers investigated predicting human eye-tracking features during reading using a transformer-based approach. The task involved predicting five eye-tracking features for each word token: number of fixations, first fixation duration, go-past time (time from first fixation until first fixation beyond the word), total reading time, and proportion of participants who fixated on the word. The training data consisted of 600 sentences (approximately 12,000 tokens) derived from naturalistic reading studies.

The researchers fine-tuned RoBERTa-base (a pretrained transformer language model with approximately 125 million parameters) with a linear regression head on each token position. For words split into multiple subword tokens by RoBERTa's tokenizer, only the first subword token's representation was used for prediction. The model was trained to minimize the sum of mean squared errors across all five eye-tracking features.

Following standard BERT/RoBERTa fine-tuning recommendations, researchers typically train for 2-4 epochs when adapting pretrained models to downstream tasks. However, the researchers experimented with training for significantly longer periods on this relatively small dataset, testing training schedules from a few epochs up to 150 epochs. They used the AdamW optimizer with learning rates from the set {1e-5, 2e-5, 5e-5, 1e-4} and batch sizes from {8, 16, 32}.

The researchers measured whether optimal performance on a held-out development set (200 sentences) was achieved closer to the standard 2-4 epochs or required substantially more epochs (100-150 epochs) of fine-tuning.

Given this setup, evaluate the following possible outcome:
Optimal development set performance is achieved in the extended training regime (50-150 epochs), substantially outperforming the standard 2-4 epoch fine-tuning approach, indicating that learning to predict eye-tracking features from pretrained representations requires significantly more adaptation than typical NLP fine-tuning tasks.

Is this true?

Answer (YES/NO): YES